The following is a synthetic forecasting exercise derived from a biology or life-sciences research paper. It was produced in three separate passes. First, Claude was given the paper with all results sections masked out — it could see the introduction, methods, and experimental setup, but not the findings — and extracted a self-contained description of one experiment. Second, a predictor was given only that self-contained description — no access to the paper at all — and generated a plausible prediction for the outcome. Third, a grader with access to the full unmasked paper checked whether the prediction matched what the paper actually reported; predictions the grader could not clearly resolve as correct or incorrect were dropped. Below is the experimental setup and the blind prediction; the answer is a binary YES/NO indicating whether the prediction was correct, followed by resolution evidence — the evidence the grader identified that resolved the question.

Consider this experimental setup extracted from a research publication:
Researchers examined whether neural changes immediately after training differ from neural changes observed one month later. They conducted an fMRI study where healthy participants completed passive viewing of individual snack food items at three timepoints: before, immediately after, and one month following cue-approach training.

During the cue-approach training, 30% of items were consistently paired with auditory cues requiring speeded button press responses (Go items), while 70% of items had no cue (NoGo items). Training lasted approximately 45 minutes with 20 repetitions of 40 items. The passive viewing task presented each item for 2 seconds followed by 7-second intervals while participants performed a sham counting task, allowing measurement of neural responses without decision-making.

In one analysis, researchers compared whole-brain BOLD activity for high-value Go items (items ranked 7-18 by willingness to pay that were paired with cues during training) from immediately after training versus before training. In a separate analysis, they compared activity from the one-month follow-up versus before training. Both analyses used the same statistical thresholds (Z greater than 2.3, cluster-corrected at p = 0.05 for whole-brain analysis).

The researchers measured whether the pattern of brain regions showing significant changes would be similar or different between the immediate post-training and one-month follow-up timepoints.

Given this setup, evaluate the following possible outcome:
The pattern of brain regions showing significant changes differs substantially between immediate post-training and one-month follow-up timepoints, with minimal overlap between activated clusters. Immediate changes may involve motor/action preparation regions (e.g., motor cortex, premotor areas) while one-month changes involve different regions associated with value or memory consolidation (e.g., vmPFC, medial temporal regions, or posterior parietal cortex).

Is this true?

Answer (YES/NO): NO